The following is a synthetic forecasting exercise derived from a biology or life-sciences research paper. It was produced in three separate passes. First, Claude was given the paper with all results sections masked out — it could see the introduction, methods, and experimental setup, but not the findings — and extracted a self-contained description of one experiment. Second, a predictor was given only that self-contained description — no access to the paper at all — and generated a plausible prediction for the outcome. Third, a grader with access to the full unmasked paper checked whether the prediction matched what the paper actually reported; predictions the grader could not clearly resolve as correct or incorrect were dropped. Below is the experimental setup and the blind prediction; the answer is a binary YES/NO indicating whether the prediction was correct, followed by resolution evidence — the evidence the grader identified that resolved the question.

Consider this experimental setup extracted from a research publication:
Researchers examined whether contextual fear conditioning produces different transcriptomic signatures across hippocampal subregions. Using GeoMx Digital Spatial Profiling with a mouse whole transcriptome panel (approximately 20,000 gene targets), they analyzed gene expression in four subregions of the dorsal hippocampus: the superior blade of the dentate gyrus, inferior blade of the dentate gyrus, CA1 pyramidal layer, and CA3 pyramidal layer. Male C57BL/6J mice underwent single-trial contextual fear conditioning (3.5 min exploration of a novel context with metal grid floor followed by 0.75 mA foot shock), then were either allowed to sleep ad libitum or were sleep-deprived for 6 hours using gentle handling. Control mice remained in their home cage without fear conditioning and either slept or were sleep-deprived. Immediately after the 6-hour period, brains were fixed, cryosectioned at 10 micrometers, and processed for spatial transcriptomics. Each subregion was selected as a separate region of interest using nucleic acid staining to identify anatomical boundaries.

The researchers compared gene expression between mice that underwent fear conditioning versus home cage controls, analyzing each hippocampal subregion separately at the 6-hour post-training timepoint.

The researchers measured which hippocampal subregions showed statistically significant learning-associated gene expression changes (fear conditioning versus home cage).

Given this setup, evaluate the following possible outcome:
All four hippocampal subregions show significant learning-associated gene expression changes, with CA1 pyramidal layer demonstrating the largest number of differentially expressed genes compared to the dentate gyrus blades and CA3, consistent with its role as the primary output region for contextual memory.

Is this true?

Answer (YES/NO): NO